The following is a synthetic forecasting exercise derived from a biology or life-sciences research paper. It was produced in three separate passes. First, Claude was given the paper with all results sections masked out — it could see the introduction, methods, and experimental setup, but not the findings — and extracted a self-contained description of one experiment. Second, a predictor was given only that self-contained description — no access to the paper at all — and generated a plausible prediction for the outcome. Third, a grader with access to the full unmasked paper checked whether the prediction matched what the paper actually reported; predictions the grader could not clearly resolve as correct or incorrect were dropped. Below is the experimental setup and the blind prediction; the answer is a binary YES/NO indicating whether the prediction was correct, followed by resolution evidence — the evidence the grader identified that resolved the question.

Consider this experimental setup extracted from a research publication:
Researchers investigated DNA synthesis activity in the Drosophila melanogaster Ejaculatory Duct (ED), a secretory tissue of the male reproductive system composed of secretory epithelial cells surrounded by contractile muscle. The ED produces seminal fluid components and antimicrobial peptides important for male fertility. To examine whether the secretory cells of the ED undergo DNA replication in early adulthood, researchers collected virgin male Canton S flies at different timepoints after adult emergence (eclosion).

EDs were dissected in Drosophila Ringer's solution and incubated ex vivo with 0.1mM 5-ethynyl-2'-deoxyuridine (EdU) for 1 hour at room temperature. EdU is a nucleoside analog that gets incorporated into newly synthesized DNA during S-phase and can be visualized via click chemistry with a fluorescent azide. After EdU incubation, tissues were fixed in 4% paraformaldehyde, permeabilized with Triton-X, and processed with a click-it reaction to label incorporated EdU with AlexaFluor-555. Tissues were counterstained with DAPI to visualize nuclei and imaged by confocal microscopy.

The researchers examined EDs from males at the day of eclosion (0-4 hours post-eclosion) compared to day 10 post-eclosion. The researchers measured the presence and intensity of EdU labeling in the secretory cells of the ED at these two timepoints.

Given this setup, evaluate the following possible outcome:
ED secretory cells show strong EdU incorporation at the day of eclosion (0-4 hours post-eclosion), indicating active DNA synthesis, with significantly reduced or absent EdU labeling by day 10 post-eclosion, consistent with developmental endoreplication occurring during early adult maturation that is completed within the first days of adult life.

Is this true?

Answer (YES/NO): YES